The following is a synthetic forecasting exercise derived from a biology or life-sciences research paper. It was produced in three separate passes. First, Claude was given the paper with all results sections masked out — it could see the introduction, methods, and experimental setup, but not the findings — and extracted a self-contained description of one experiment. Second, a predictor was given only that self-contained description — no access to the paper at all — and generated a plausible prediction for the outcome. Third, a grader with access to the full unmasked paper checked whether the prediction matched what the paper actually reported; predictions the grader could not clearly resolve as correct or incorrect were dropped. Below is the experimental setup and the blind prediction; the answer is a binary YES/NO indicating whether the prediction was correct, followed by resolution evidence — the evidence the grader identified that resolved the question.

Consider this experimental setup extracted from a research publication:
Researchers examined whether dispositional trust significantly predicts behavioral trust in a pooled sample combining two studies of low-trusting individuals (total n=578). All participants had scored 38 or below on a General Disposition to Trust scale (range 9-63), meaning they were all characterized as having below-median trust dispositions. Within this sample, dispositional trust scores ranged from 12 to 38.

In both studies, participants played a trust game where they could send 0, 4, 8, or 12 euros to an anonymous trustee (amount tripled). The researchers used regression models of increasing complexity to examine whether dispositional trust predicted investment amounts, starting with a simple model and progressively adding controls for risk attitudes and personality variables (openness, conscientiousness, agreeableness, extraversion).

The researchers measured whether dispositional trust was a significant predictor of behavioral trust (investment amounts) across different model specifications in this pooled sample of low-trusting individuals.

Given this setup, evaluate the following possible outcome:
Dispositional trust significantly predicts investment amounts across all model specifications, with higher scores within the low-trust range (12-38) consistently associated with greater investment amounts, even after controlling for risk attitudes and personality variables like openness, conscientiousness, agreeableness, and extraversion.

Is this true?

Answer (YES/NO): NO